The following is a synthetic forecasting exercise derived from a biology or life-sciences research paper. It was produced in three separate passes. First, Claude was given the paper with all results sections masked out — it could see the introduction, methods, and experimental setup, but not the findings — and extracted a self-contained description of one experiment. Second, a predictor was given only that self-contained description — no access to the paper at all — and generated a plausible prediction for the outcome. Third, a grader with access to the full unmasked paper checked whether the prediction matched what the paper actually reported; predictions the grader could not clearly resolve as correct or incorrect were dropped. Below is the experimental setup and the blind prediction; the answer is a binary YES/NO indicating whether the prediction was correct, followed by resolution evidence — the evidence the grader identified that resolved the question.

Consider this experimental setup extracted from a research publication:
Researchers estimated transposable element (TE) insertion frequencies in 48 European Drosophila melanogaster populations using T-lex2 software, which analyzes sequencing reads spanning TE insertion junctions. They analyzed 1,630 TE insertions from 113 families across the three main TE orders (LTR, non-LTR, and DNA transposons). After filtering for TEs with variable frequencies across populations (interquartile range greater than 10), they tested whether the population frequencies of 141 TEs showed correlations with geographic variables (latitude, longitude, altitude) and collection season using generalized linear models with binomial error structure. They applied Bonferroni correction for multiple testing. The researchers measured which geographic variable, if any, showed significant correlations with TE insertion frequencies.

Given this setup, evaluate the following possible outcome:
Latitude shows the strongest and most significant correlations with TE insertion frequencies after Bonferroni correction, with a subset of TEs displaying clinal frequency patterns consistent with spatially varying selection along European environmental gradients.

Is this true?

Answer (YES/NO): NO